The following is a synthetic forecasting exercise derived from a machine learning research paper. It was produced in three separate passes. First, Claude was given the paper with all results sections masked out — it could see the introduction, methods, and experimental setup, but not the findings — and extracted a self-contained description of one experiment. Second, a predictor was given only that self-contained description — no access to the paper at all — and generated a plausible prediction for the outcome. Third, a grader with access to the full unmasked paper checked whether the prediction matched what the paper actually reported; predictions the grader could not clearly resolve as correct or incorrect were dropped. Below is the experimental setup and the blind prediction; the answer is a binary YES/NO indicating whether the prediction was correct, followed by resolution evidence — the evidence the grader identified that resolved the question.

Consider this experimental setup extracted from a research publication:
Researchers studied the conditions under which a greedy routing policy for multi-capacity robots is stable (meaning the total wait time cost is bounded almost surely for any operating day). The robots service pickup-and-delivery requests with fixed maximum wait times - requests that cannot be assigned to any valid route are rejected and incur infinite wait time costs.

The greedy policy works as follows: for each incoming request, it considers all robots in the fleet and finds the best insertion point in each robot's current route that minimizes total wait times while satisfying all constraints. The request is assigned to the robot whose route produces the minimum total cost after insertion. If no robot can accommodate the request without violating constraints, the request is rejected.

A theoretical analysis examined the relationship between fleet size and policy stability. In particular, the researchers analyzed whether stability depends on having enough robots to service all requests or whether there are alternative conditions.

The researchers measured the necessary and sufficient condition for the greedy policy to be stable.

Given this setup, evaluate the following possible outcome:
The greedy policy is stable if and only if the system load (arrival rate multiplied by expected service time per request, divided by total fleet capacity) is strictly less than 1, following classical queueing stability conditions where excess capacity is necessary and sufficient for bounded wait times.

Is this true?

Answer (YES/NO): NO